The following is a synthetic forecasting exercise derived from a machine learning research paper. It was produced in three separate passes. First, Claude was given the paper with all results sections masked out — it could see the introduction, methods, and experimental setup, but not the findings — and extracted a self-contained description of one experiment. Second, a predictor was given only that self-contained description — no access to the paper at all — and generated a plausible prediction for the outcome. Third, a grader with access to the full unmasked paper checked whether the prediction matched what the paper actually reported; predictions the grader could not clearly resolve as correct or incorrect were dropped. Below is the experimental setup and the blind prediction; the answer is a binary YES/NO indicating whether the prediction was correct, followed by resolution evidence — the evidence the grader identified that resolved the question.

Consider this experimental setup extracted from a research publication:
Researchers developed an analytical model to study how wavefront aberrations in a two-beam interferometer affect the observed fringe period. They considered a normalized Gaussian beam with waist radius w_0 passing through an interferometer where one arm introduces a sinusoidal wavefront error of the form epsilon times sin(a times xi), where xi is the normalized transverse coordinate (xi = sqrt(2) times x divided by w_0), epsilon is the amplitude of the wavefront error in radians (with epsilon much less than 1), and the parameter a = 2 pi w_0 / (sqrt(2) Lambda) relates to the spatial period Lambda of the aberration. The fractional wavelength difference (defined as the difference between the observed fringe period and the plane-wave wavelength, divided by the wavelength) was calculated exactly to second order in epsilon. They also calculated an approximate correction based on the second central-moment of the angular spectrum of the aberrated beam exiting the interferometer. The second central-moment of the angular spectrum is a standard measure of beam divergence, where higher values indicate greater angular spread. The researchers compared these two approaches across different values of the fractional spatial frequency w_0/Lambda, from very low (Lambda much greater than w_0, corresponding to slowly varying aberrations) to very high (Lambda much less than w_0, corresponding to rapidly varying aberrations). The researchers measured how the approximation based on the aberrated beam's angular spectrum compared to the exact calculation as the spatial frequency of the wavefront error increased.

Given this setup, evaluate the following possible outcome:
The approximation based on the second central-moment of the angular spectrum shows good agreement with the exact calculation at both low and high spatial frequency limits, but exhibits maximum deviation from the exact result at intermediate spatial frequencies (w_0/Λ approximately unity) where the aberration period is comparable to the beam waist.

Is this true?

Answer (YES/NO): NO